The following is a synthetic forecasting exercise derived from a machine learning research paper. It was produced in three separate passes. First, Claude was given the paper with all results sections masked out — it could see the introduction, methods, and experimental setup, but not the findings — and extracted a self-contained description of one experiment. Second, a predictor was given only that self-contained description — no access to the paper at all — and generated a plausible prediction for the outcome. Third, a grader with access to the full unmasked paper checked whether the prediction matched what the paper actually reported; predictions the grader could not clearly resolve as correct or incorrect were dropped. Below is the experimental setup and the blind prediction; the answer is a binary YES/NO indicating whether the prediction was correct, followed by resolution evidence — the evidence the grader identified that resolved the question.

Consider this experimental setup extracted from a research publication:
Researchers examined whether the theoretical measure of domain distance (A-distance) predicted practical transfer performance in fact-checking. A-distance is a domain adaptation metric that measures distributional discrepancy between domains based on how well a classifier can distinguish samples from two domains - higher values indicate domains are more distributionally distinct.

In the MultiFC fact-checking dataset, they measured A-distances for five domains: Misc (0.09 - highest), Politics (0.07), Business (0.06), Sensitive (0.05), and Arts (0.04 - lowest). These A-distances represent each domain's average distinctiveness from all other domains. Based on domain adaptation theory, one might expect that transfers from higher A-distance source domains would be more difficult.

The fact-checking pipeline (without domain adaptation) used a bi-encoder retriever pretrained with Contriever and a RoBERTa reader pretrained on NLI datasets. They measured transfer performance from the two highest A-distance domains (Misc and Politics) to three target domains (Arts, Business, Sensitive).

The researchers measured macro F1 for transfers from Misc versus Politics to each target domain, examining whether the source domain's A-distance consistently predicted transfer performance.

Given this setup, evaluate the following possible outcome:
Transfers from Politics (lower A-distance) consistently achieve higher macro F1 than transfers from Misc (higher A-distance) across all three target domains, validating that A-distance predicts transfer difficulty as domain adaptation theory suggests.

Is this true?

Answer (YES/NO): NO